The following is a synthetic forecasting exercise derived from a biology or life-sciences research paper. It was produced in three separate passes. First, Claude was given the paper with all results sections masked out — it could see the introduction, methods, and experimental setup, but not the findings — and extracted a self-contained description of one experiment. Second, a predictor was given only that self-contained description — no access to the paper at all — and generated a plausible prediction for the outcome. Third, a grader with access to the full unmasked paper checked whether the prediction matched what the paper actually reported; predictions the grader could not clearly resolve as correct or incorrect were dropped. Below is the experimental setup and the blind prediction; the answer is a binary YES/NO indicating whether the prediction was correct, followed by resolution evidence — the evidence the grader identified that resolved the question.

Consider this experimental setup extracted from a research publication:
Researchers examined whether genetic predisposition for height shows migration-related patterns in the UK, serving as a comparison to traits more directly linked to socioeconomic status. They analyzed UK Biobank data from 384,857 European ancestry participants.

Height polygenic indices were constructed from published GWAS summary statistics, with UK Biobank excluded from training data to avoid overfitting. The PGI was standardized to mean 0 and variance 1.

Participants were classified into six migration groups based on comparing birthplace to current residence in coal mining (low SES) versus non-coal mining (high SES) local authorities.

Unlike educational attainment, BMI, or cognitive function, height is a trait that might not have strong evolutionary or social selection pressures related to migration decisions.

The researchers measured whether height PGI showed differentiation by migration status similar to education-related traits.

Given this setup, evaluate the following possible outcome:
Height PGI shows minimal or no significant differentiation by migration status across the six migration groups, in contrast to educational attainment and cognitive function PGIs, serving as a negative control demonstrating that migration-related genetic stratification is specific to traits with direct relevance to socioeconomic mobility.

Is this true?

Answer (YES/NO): NO